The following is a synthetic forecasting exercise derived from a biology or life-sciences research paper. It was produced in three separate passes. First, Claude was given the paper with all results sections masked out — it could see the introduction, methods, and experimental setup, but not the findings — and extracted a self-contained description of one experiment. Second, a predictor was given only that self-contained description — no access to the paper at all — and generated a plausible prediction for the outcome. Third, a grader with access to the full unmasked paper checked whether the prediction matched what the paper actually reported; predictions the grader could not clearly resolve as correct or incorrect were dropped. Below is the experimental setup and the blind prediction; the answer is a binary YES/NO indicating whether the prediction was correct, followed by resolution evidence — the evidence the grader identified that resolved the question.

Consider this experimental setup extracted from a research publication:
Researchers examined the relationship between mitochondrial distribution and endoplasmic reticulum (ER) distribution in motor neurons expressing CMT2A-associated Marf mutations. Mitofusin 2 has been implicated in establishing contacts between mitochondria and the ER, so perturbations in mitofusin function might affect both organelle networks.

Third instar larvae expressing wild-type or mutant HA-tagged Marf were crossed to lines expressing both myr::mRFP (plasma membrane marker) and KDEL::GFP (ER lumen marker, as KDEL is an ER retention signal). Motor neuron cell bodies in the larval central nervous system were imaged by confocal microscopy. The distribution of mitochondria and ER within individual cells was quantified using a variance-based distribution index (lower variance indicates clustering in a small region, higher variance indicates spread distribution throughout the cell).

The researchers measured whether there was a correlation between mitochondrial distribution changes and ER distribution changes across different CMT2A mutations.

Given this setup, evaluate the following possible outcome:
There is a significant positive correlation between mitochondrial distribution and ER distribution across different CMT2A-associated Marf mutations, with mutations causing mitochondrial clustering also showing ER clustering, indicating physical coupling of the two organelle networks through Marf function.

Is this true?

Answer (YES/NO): NO